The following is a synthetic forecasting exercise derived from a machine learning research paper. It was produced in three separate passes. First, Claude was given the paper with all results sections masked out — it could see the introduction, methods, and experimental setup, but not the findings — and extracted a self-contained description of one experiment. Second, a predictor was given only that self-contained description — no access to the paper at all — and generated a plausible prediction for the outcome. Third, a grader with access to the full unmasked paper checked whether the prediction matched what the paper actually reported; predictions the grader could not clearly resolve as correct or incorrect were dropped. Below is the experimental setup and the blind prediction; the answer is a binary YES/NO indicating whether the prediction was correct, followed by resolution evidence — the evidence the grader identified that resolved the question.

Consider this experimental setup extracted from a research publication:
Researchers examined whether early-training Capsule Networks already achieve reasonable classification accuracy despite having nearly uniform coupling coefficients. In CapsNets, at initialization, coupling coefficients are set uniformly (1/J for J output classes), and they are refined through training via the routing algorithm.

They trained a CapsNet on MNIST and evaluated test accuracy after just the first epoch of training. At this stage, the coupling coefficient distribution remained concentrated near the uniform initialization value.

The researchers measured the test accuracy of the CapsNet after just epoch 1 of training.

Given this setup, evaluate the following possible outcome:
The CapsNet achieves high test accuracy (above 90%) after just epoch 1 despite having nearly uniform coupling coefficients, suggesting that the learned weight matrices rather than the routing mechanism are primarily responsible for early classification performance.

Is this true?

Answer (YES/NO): YES